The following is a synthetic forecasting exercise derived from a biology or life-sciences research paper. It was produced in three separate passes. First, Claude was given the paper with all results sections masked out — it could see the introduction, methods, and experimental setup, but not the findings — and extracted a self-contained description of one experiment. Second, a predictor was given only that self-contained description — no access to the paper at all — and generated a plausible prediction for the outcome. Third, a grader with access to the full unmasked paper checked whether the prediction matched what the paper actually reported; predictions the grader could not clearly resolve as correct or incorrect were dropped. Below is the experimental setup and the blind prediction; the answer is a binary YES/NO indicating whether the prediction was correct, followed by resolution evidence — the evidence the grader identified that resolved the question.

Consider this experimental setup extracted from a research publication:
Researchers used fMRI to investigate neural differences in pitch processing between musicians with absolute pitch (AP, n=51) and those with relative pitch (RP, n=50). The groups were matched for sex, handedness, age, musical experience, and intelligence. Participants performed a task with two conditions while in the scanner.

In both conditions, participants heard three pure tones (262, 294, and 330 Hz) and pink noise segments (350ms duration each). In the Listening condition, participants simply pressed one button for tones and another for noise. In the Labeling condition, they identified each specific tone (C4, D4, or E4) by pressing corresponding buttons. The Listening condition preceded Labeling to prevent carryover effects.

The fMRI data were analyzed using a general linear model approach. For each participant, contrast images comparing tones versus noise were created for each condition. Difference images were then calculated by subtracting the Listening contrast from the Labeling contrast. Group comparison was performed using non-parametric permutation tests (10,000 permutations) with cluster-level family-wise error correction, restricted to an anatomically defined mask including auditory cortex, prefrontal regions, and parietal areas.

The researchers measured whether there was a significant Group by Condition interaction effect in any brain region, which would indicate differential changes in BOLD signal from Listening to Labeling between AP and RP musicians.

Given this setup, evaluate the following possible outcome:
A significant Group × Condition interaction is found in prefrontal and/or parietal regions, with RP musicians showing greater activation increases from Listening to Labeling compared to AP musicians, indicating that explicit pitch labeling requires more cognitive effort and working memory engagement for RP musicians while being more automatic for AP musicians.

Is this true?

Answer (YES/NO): YES